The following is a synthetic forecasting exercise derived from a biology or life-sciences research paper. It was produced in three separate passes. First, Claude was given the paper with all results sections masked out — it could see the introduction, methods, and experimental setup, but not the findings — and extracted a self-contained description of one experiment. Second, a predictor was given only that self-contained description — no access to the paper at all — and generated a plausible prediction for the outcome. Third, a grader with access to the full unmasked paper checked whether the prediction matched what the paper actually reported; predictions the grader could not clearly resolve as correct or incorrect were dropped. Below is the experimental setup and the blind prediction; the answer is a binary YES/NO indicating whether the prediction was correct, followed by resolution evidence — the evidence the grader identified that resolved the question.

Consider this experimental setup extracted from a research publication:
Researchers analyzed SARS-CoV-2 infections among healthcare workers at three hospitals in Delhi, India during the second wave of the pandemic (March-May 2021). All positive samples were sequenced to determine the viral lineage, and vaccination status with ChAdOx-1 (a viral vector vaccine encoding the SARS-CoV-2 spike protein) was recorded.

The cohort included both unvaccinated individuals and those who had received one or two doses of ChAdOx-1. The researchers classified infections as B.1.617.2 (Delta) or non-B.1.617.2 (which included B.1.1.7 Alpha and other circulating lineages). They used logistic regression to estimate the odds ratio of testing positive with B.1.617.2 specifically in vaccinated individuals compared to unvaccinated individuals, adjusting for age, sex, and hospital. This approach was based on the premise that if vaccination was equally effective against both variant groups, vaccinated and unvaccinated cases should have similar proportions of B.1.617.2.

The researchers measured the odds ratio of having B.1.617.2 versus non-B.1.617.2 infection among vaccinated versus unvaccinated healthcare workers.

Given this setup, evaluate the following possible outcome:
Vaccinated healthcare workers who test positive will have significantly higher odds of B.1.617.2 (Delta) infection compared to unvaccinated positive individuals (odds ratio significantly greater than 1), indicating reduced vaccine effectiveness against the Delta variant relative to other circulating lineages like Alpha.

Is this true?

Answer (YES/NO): YES